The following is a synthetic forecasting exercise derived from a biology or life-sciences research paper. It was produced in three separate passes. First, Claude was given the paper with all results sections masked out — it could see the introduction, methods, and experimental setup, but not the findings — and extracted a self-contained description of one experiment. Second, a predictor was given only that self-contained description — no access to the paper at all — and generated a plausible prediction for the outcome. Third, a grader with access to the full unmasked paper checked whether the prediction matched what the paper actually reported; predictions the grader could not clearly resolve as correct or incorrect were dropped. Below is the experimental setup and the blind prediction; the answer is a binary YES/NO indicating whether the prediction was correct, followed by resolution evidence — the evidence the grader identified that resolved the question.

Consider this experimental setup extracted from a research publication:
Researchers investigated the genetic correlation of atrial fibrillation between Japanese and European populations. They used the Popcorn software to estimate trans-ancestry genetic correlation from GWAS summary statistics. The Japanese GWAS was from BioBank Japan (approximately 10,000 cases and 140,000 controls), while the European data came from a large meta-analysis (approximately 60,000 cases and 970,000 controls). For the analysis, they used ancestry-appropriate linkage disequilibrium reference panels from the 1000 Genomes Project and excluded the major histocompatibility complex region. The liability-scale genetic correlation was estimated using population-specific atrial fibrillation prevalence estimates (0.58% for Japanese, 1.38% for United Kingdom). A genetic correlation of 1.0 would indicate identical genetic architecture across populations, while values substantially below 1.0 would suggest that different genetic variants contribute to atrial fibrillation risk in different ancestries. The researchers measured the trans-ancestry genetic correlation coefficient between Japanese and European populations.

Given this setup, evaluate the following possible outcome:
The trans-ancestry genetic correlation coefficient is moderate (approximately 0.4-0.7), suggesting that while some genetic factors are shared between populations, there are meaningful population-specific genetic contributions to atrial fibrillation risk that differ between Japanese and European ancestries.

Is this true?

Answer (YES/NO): NO